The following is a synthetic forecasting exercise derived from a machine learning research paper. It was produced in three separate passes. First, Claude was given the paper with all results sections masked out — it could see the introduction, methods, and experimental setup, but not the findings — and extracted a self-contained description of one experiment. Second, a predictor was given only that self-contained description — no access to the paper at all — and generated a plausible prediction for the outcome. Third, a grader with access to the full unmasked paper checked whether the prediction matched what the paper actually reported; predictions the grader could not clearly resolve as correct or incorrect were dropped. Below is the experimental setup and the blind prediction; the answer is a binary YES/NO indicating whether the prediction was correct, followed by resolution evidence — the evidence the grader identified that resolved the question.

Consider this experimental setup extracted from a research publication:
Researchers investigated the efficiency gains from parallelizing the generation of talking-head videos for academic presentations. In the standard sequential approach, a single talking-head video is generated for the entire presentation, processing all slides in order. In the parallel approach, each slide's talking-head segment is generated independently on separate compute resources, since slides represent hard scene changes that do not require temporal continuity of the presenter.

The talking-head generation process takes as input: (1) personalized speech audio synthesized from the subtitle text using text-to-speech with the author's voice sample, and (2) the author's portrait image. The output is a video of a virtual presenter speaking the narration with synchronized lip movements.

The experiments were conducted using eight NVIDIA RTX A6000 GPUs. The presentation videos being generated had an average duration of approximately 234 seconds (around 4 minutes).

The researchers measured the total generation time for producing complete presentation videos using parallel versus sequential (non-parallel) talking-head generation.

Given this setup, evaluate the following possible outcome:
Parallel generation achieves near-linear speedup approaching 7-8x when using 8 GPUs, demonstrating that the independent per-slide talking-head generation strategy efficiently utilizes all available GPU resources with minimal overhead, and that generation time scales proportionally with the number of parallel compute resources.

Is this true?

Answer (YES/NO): NO